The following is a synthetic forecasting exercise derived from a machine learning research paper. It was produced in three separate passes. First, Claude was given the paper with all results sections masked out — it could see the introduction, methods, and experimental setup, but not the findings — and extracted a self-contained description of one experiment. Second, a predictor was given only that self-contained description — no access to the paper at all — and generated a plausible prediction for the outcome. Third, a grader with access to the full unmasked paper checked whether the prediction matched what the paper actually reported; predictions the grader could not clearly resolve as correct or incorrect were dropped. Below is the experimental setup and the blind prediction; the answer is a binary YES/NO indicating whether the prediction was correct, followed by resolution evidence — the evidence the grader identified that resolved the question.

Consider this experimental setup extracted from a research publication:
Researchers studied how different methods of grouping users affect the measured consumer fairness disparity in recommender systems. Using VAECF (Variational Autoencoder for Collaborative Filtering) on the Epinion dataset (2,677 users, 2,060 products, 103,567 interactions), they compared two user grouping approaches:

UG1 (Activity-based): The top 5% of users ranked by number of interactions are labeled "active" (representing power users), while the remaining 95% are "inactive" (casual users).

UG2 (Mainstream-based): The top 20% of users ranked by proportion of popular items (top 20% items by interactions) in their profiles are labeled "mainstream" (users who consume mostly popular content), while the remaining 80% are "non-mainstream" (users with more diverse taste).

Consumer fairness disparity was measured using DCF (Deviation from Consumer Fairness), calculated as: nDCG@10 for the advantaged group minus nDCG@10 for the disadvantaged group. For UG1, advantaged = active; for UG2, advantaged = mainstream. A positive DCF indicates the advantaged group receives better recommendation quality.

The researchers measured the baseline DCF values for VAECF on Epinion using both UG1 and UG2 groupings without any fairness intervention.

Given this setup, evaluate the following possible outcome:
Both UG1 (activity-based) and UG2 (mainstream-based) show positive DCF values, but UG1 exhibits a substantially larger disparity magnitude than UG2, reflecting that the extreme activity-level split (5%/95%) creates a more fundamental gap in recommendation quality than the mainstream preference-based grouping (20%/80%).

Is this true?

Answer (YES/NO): YES